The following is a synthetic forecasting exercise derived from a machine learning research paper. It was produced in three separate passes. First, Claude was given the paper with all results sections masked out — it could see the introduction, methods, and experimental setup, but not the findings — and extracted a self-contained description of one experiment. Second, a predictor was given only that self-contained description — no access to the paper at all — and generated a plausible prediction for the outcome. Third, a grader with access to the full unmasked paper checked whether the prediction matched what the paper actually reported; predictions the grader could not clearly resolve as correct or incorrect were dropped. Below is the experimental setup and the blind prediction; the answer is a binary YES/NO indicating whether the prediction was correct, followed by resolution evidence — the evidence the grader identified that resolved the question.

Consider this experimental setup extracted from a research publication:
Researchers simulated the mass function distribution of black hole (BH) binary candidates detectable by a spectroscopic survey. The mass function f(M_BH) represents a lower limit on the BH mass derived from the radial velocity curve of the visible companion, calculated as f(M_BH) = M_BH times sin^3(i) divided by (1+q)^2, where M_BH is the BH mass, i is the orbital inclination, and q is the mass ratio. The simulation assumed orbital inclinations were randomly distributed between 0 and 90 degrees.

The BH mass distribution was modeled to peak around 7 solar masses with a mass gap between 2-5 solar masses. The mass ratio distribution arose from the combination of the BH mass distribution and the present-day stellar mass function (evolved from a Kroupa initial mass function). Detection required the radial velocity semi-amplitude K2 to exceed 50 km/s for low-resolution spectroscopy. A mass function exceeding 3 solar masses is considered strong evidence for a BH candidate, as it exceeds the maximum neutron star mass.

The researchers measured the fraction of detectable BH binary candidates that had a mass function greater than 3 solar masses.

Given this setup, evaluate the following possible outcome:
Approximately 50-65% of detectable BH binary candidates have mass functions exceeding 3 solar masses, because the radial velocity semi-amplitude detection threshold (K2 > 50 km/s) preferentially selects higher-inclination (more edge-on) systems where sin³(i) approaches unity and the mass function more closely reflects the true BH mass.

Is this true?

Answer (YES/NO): NO